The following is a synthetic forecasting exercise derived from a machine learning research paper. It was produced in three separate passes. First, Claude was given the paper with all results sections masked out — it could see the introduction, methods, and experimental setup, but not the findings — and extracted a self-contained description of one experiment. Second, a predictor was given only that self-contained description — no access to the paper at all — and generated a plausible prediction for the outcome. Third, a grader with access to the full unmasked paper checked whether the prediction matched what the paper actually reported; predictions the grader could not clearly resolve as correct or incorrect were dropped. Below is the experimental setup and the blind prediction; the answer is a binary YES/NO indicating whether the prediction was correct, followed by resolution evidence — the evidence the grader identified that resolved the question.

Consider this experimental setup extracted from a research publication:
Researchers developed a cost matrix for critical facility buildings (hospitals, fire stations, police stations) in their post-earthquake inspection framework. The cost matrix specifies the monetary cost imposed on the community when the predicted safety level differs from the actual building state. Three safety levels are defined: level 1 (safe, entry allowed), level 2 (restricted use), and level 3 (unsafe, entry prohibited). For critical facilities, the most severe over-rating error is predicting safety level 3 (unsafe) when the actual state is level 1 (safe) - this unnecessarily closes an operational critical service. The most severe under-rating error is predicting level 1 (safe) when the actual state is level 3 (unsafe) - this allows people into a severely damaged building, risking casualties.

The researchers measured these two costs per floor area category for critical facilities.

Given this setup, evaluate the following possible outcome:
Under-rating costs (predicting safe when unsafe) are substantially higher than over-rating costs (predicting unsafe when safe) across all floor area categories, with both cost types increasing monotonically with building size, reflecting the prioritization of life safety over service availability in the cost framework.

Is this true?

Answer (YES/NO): NO